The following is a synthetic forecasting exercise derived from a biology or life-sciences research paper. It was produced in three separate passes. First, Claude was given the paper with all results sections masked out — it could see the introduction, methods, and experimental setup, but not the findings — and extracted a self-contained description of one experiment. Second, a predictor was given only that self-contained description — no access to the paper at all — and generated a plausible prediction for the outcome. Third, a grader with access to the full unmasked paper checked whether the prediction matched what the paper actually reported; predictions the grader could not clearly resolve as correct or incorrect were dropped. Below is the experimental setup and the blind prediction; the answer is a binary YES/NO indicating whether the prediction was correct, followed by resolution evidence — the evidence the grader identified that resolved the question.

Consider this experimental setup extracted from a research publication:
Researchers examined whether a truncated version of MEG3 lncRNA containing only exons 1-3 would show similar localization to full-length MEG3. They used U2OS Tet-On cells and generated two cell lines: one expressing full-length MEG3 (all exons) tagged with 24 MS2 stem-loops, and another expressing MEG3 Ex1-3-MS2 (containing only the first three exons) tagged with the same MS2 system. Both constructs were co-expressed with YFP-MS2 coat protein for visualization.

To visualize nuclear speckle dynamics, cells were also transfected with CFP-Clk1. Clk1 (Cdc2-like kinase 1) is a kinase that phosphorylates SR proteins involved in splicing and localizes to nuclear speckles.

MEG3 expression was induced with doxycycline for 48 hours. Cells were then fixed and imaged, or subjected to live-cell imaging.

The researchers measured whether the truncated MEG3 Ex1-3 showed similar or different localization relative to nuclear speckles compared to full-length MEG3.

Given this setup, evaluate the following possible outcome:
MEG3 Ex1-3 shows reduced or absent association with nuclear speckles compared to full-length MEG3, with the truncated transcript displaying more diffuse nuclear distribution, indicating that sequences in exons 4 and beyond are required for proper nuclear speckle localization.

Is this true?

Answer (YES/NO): NO